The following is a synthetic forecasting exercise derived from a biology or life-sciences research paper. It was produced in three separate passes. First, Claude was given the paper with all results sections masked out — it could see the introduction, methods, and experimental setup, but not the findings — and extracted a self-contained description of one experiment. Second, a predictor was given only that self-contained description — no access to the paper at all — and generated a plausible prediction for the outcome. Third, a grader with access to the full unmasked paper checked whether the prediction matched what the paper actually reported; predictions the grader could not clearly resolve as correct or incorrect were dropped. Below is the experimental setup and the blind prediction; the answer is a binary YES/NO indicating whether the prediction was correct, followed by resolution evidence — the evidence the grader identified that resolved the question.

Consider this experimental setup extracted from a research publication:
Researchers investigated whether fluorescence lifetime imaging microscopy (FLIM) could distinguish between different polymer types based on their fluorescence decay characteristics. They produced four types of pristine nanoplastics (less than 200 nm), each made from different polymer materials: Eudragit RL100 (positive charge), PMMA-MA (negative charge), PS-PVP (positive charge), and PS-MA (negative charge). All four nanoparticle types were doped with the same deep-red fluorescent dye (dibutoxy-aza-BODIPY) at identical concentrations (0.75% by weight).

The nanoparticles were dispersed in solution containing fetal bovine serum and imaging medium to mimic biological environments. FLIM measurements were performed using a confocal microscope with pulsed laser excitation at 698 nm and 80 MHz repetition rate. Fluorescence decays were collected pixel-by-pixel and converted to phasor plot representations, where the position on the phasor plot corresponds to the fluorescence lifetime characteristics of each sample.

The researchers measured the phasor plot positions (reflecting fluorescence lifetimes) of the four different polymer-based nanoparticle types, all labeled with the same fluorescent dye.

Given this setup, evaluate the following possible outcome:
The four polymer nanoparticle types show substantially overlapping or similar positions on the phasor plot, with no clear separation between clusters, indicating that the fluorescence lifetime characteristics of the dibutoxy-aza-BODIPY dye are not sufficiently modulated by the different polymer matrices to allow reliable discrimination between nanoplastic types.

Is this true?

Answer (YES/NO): NO